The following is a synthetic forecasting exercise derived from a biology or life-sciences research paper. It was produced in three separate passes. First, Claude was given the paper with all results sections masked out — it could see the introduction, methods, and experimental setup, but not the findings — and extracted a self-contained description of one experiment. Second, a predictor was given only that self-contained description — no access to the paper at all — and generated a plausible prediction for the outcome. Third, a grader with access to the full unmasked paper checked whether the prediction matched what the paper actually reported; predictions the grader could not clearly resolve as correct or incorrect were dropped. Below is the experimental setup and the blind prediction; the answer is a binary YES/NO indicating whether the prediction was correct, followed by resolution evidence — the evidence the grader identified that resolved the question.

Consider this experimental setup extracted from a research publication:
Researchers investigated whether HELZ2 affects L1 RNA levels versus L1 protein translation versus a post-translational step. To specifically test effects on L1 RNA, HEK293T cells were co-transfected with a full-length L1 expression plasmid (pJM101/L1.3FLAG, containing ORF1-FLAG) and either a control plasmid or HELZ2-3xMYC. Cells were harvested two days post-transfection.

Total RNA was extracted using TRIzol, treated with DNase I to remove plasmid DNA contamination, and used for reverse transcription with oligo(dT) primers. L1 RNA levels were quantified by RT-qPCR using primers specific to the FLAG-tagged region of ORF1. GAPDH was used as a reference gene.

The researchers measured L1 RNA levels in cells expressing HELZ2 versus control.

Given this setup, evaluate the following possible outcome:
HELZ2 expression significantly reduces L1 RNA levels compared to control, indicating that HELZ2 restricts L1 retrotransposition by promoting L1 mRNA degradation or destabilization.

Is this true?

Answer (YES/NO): YES